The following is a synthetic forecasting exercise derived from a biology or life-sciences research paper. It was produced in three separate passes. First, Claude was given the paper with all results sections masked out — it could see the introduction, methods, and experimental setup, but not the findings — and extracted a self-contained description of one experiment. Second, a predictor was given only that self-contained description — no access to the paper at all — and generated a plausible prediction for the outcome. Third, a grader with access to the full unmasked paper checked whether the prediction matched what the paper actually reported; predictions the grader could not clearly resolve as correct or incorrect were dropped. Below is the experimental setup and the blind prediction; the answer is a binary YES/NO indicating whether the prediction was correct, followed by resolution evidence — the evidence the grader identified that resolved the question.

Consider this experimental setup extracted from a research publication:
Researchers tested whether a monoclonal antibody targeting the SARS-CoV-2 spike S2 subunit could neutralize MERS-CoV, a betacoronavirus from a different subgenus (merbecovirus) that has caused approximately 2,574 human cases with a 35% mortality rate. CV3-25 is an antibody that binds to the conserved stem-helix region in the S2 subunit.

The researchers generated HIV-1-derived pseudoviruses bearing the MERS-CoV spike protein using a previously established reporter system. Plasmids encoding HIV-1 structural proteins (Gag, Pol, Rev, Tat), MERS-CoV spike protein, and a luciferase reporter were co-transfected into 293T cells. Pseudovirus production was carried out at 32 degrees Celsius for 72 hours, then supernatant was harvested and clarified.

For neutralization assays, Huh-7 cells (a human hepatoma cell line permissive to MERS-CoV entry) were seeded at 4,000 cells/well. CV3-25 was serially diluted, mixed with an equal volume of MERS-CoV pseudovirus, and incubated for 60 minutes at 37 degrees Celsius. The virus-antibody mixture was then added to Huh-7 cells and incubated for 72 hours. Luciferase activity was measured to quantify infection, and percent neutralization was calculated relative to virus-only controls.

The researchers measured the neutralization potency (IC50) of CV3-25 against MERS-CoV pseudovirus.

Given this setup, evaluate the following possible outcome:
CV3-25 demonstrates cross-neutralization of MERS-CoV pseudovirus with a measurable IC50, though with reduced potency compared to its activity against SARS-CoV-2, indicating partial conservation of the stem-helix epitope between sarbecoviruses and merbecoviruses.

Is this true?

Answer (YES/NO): NO